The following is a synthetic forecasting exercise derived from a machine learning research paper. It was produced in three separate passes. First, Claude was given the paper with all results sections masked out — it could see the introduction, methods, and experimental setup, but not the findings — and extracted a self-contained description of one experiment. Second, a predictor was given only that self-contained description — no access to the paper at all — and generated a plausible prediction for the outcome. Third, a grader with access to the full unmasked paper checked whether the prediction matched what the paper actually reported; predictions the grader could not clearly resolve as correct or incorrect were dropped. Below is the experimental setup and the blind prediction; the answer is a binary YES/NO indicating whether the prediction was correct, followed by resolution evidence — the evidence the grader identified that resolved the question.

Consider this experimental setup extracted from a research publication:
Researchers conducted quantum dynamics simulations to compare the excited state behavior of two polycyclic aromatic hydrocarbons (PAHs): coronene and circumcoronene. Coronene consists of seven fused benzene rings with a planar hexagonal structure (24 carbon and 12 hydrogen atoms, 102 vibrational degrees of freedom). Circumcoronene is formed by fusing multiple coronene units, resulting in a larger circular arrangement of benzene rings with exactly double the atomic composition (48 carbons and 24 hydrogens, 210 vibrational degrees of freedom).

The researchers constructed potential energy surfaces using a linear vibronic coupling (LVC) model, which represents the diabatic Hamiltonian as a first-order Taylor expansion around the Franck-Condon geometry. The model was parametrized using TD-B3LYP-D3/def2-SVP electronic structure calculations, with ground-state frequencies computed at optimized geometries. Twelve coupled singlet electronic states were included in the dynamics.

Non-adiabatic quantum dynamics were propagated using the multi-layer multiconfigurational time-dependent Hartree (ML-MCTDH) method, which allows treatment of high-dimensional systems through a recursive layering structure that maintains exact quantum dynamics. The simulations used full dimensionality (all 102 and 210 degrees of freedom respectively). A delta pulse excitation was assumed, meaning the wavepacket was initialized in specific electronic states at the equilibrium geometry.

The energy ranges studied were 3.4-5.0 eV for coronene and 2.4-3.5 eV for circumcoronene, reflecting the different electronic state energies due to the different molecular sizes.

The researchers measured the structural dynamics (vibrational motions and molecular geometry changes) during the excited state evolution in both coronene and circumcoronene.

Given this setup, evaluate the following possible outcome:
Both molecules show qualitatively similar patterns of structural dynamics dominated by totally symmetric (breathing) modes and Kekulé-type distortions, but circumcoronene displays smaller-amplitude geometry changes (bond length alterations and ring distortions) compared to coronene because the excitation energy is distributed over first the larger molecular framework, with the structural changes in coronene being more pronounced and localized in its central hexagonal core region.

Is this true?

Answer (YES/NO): NO